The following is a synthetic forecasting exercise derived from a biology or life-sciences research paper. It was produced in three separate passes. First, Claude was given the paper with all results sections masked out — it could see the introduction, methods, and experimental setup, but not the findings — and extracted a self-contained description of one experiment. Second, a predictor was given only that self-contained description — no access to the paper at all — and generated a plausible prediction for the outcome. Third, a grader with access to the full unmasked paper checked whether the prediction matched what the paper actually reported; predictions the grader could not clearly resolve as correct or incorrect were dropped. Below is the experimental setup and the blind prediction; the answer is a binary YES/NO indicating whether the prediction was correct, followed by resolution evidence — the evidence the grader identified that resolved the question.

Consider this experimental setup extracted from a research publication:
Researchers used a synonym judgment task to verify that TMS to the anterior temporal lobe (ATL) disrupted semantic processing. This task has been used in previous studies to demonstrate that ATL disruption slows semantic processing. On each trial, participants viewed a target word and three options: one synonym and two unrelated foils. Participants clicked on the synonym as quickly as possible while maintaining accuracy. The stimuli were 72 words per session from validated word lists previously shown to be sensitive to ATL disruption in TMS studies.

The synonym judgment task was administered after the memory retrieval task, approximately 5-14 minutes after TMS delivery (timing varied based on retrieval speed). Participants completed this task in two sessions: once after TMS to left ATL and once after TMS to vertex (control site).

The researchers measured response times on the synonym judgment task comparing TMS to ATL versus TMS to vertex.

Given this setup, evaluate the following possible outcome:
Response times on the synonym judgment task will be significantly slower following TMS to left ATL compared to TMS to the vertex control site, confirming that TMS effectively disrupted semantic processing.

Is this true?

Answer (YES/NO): NO